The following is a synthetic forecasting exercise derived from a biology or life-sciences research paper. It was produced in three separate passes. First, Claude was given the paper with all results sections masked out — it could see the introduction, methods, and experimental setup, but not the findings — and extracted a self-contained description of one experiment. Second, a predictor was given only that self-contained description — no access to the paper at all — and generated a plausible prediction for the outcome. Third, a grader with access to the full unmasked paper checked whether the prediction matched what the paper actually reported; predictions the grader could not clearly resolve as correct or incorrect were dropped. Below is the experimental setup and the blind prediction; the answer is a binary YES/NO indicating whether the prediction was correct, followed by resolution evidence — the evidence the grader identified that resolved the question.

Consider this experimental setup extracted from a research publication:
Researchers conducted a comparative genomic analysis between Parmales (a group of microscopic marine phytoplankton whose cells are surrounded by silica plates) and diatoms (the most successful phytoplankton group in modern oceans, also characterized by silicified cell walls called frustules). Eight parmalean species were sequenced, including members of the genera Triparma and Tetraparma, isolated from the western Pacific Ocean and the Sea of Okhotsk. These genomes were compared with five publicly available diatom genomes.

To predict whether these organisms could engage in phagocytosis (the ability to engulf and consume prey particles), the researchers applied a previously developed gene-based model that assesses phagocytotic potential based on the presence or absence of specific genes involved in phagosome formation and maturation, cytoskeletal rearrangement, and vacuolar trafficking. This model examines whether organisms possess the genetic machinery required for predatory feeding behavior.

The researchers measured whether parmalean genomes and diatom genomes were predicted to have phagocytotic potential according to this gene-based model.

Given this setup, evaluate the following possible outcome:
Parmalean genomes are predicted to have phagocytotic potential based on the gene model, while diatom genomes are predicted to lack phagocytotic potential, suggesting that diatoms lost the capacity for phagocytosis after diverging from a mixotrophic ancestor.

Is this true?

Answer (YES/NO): YES